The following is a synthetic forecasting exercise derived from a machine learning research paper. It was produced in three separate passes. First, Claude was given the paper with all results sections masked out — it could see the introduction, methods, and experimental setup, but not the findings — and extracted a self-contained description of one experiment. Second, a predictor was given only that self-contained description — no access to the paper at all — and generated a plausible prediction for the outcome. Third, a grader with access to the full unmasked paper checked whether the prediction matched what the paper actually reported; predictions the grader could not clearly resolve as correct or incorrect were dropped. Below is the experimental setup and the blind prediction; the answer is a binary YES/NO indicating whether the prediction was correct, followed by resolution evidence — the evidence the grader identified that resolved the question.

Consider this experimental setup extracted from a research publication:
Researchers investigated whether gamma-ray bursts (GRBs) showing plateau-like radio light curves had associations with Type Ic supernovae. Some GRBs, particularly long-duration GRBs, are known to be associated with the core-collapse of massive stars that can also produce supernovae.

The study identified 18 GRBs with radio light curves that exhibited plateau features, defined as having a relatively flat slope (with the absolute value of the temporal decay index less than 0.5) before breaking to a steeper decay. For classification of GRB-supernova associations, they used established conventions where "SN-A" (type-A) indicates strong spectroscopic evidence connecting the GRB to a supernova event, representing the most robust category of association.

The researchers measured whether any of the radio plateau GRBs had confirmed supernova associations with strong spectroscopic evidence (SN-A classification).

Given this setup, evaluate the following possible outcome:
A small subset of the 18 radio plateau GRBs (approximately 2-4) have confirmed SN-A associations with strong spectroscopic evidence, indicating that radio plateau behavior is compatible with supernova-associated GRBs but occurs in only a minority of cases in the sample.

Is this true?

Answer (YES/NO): YES